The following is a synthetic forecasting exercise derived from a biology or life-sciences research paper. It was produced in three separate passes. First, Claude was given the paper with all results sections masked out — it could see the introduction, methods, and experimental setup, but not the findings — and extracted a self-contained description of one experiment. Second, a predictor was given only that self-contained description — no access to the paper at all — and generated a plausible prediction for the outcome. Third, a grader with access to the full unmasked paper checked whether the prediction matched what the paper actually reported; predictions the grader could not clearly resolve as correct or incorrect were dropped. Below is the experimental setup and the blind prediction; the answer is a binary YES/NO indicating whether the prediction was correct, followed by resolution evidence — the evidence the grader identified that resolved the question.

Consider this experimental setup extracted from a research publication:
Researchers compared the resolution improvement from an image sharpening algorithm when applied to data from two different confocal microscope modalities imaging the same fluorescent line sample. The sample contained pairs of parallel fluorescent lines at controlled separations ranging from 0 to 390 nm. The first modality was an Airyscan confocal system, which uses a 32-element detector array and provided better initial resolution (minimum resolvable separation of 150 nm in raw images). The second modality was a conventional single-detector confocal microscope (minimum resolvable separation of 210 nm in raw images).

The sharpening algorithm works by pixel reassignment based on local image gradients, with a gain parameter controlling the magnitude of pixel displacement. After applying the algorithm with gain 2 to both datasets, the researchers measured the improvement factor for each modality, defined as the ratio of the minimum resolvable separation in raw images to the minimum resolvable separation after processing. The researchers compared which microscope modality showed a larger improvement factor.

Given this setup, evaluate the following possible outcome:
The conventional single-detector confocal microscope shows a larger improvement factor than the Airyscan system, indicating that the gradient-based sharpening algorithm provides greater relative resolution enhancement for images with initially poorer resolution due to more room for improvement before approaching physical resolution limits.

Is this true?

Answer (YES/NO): NO